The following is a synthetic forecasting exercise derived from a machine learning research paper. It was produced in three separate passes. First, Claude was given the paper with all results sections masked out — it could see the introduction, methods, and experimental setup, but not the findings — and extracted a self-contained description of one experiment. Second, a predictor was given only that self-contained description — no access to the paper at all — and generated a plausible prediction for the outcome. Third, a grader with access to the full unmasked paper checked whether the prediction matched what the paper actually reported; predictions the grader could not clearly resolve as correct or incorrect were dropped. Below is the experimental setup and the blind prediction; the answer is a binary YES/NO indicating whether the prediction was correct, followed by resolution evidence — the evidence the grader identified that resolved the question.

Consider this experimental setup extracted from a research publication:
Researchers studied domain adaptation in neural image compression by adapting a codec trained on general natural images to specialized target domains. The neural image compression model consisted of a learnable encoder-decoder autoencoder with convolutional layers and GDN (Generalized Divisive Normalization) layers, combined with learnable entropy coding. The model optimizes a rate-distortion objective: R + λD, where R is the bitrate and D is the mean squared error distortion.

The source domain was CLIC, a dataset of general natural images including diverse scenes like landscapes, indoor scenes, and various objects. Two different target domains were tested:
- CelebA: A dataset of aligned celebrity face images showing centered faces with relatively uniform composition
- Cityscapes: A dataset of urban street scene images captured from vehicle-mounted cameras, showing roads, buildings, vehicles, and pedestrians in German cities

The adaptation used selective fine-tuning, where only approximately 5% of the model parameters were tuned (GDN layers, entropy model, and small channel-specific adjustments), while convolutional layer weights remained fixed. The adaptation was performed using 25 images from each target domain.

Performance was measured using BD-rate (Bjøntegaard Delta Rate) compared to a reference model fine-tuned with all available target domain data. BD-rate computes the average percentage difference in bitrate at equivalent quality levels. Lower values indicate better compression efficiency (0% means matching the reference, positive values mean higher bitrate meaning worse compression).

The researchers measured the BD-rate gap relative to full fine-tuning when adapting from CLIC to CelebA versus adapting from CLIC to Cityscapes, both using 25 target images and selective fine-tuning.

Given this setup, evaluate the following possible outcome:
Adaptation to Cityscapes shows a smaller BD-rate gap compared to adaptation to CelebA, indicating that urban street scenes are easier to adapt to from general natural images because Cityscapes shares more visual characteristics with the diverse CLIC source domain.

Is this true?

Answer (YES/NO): NO